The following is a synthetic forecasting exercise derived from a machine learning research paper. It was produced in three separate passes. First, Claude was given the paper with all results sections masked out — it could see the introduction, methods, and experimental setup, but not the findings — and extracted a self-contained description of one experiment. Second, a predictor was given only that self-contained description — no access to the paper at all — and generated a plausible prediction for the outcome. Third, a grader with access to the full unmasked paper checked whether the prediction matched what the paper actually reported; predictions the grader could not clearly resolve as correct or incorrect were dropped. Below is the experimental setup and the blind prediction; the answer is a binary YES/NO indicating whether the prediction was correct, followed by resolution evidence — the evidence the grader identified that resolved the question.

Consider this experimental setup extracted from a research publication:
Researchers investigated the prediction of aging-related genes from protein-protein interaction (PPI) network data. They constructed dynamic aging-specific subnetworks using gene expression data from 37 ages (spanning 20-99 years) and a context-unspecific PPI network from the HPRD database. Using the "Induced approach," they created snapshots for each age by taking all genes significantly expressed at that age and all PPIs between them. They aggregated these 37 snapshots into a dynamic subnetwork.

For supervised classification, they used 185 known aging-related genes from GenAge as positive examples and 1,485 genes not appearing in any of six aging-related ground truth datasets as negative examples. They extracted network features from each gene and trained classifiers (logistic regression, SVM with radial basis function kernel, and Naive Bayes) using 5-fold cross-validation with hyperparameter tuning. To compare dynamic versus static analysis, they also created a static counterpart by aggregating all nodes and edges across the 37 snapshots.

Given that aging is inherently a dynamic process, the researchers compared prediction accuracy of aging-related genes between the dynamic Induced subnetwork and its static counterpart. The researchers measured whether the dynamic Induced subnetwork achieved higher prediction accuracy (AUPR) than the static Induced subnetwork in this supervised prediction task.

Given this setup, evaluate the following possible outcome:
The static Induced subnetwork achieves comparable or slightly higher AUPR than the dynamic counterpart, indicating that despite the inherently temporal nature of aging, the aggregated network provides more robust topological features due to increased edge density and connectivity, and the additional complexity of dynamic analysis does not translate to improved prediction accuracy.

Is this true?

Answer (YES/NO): YES